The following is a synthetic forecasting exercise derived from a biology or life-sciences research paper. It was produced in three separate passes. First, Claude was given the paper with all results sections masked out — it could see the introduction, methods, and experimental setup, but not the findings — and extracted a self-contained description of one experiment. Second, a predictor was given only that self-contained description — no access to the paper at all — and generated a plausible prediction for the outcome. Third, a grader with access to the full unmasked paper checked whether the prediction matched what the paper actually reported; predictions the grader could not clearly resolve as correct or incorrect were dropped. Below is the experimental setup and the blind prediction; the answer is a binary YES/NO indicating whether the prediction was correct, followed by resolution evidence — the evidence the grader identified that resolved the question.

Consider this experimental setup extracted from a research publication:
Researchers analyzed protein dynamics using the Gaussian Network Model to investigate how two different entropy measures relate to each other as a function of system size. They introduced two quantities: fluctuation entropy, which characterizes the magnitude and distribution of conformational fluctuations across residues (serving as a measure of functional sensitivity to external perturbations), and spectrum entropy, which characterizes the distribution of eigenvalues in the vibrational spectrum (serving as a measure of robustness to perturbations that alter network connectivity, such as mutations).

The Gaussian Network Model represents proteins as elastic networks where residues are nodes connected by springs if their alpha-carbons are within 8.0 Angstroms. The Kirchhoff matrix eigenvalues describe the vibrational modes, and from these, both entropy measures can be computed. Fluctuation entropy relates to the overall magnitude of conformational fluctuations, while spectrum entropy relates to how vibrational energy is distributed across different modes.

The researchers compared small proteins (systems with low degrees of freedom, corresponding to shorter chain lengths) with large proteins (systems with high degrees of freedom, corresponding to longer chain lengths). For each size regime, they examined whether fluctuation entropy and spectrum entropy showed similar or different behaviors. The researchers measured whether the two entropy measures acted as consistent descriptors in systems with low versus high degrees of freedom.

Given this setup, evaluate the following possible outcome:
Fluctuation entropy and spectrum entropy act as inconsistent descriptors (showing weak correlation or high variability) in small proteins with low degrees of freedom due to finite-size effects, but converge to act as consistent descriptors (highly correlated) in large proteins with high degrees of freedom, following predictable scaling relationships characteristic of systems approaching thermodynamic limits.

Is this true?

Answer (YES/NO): NO